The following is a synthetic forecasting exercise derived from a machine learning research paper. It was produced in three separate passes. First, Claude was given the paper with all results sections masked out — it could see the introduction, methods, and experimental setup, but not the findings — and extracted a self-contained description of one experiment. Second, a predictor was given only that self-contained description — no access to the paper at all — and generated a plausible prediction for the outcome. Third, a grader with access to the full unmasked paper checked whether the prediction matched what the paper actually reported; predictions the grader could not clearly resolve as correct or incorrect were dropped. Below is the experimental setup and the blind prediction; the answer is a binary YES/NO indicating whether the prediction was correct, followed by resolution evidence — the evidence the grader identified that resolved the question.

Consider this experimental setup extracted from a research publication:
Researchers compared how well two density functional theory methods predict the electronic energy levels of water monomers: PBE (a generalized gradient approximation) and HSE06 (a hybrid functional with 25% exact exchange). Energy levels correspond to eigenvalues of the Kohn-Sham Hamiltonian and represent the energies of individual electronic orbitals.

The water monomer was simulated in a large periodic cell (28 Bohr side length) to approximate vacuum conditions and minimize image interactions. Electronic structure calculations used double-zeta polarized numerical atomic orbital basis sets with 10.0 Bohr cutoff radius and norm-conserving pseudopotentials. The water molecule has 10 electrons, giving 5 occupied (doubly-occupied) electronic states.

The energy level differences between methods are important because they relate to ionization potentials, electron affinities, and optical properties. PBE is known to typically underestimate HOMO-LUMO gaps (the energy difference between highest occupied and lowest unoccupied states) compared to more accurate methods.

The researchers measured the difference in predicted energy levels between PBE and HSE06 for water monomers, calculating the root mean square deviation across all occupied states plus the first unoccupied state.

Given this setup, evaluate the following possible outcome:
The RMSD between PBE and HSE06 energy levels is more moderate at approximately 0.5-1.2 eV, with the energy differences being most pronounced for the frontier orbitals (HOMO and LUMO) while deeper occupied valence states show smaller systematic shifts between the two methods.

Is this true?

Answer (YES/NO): NO